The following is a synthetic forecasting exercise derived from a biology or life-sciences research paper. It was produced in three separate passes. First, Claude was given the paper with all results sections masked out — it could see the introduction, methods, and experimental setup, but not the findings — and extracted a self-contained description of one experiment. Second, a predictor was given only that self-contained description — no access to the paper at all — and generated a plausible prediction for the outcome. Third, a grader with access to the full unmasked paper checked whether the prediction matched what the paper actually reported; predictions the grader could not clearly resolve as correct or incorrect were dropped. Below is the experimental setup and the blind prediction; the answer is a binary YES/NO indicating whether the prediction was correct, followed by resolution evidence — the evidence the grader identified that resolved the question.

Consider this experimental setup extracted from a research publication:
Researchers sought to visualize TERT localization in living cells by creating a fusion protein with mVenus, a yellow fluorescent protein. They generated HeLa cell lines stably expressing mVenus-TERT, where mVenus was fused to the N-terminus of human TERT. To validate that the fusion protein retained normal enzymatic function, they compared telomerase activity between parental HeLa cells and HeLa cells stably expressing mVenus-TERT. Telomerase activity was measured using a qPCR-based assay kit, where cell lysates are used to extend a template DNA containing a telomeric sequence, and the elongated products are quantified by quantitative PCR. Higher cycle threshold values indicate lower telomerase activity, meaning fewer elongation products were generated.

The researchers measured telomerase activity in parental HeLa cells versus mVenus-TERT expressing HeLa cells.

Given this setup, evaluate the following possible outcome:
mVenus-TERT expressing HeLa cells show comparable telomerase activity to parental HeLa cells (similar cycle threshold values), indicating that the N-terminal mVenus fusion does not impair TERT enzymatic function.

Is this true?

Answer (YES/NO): NO